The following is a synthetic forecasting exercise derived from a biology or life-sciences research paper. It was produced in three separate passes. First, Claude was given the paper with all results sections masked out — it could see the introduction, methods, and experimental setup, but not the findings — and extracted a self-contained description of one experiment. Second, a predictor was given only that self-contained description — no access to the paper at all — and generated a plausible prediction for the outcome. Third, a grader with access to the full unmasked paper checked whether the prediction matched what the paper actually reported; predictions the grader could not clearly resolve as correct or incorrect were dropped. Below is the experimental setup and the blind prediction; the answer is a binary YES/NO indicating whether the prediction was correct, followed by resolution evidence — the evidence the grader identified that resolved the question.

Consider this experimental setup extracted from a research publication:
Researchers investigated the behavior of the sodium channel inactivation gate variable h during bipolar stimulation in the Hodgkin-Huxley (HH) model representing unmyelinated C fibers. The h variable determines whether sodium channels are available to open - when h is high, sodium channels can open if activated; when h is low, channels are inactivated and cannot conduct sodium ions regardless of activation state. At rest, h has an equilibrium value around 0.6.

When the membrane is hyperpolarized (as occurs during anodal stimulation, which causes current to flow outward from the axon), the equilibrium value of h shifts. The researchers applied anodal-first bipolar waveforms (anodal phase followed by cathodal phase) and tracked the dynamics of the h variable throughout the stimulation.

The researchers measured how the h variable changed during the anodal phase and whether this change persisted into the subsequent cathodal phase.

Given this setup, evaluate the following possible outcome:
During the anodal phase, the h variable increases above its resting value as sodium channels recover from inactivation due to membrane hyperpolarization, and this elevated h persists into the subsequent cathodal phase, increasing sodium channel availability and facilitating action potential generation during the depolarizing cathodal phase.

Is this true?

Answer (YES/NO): NO